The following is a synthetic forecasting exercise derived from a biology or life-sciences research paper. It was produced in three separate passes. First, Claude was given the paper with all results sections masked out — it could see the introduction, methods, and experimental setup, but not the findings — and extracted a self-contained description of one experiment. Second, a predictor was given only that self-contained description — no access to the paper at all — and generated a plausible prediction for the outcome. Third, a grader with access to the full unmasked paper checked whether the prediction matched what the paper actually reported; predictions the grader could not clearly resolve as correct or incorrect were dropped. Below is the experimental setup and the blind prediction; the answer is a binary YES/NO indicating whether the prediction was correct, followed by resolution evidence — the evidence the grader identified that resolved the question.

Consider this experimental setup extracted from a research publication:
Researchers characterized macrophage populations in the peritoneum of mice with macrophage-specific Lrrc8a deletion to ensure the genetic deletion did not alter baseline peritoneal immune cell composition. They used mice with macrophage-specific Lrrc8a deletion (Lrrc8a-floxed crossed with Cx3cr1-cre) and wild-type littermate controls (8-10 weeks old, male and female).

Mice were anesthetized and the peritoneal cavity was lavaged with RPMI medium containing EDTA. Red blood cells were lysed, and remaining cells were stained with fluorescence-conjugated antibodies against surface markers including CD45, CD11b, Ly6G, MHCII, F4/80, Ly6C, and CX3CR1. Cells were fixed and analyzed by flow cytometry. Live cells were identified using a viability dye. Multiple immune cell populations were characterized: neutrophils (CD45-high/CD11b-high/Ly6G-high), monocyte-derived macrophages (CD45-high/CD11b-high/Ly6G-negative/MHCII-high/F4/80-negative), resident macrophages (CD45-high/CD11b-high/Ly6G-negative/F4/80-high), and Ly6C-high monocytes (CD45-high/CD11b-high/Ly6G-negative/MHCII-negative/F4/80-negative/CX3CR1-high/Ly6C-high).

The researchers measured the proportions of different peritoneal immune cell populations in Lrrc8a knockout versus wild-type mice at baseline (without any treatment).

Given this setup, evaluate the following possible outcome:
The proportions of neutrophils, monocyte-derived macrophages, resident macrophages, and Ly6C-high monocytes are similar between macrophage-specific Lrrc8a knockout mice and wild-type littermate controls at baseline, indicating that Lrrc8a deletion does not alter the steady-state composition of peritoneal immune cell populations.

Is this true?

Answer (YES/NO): YES